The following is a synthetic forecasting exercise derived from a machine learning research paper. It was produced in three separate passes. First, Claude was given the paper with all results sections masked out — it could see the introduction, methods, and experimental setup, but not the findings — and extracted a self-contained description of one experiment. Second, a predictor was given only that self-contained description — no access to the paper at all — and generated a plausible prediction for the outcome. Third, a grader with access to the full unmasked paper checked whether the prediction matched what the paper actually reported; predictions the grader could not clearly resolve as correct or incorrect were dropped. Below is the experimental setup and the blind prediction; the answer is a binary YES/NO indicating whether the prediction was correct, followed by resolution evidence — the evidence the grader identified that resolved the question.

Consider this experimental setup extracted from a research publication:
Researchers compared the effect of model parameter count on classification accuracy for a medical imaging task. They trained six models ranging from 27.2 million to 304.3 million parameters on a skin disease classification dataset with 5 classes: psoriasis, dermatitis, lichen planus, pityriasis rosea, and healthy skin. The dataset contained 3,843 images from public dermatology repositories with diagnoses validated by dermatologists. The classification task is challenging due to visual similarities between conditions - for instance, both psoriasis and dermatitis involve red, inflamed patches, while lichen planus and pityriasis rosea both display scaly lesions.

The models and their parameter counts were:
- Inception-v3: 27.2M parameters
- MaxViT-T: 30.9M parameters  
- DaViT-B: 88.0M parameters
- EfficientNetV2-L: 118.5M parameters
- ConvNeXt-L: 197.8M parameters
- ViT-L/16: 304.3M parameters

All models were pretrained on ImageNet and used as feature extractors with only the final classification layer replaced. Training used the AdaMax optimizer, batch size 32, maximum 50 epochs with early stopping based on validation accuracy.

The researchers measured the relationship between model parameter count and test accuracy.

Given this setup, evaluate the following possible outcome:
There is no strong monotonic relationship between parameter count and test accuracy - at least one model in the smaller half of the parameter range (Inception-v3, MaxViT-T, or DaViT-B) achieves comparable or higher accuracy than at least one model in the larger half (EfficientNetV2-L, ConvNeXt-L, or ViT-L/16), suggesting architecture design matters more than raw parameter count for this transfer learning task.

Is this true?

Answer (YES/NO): YES